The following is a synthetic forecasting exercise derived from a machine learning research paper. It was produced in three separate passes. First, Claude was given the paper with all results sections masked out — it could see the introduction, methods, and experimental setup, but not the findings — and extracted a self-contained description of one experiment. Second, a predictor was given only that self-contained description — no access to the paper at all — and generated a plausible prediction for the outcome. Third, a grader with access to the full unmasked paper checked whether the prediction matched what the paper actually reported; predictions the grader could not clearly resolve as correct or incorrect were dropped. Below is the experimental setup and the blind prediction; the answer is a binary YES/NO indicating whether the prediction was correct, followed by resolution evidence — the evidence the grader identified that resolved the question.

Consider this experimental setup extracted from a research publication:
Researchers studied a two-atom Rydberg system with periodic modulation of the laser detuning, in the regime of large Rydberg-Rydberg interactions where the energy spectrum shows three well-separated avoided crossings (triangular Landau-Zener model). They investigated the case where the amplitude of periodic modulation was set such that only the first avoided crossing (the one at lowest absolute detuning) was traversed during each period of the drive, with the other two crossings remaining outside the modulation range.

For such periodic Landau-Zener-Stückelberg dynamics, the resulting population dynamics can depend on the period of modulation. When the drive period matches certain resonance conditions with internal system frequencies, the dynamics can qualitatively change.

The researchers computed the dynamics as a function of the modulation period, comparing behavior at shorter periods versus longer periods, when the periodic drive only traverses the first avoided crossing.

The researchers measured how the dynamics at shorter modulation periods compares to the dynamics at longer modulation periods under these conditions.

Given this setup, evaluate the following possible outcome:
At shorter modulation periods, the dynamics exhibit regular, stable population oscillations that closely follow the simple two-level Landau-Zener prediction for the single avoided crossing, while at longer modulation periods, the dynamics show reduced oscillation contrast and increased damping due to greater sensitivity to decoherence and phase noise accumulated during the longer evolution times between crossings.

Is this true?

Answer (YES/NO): NO